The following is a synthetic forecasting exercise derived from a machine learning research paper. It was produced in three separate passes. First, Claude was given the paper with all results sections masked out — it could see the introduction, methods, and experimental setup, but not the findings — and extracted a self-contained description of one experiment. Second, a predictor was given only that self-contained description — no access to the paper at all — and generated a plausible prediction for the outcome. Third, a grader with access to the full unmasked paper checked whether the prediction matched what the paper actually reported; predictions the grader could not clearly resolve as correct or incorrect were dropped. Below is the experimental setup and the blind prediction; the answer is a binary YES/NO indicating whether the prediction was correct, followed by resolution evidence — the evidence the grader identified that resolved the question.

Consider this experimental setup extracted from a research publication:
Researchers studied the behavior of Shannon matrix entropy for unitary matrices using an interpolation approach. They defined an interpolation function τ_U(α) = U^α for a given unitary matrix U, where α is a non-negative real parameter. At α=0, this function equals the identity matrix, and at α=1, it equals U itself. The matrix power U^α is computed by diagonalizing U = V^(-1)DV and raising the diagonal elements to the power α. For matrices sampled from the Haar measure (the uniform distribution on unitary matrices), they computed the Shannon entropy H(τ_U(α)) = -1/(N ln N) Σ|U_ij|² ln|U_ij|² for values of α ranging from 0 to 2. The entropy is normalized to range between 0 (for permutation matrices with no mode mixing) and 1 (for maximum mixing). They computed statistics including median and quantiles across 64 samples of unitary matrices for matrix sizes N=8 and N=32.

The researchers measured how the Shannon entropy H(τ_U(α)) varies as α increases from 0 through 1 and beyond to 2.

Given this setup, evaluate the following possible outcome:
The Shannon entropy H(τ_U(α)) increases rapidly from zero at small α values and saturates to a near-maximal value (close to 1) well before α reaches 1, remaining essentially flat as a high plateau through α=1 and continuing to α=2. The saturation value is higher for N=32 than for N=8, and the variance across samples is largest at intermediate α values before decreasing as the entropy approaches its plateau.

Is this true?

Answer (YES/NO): NO